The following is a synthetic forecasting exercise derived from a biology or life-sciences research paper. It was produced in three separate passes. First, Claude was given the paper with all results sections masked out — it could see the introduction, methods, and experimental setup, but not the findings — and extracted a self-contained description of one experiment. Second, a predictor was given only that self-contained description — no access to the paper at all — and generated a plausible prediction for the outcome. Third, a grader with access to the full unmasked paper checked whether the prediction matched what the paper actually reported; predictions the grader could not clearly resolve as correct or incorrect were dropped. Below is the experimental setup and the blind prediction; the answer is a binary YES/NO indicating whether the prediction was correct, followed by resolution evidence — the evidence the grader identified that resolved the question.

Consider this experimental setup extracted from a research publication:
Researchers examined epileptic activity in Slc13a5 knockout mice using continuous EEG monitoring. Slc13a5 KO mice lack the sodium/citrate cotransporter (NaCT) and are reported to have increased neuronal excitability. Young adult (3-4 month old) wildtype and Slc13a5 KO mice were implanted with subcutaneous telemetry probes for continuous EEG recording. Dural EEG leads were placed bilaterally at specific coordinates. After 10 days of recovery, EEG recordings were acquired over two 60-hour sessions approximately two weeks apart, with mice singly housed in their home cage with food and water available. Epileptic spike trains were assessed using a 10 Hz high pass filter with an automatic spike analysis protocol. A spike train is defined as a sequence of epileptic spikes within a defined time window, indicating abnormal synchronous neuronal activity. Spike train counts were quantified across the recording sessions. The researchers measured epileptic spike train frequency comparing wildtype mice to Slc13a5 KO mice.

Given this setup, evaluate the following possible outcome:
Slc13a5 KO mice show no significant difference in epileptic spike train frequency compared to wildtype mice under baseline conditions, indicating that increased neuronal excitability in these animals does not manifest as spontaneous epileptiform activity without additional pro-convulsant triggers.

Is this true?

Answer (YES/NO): YES